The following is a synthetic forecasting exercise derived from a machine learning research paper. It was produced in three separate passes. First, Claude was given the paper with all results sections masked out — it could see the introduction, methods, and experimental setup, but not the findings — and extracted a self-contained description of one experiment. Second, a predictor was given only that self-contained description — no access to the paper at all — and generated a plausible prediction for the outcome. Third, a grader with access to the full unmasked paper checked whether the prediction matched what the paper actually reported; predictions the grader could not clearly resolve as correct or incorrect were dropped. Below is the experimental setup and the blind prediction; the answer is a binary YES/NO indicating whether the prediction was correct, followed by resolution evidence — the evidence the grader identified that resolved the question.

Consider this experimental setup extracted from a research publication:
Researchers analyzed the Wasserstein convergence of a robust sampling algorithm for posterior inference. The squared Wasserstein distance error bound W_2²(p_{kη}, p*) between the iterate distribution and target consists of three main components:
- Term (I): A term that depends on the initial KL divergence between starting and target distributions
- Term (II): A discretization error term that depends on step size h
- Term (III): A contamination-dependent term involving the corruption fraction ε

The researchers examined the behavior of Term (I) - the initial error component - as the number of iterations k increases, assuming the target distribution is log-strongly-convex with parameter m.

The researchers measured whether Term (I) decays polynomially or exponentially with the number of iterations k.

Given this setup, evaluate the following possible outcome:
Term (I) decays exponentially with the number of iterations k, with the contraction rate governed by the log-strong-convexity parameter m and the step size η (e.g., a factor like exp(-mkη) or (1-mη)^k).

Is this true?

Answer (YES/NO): YES